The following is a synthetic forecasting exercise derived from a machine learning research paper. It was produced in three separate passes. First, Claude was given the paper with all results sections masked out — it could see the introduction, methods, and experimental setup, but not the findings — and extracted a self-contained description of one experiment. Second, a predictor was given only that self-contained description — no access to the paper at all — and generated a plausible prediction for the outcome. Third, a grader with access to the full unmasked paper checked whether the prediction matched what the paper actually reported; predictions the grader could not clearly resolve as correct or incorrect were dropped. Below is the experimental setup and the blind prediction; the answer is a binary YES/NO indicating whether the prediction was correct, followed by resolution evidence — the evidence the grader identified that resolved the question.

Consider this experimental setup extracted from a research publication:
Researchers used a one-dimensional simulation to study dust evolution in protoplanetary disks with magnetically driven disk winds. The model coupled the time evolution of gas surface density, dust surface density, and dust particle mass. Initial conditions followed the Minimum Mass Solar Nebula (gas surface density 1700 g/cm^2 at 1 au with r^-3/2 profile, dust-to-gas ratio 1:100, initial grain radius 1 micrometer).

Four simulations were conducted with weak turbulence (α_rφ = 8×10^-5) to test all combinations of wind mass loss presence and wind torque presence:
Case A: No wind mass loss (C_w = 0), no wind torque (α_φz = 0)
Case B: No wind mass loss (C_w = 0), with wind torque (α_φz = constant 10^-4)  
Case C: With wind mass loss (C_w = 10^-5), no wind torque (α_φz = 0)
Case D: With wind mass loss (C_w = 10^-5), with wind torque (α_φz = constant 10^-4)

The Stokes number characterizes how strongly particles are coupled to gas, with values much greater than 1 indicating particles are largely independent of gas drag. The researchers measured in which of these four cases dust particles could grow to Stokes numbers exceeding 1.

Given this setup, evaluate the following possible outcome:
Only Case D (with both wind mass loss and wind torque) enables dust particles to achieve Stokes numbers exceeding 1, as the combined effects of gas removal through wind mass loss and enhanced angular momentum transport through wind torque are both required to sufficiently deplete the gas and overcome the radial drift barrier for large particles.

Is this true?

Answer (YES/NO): NO